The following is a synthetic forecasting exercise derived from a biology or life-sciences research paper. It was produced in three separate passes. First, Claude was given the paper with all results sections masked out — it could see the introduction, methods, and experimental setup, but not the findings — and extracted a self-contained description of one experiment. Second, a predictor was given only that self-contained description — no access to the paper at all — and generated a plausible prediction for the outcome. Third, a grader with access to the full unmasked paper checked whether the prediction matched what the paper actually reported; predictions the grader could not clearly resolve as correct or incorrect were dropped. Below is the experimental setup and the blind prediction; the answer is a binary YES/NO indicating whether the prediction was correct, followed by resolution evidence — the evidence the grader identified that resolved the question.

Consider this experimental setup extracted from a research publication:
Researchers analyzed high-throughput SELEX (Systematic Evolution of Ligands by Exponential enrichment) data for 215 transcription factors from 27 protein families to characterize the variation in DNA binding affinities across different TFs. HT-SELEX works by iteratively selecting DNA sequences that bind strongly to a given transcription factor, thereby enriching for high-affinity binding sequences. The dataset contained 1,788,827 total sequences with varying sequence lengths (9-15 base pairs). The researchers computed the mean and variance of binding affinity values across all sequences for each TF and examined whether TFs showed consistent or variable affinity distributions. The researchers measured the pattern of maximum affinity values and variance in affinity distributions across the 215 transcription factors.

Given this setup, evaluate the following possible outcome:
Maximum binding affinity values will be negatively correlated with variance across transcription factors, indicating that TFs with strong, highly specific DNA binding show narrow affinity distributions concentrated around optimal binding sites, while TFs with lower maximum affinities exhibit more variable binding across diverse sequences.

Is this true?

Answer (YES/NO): NO